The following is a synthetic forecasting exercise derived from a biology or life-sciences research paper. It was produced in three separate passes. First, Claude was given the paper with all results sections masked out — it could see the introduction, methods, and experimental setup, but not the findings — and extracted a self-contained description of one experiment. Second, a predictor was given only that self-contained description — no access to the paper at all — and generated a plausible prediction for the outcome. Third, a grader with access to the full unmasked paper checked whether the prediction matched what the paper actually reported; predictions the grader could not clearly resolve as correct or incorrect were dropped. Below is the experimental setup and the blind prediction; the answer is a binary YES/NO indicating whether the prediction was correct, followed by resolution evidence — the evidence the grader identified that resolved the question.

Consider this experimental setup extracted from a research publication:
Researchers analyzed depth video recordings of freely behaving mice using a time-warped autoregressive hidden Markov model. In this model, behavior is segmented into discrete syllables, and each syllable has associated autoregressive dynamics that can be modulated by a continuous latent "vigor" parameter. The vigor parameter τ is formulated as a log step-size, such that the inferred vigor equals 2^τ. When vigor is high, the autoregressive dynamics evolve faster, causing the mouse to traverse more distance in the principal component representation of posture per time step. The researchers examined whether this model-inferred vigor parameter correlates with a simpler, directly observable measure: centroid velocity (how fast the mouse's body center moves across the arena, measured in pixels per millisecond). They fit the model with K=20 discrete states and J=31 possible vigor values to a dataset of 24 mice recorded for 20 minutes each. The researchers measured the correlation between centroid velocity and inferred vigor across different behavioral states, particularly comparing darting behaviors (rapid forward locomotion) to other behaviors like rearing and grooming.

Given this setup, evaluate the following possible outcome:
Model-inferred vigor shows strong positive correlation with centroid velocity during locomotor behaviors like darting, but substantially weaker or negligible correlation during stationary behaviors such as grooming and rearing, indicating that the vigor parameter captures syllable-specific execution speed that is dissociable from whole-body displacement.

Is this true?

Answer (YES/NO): NO